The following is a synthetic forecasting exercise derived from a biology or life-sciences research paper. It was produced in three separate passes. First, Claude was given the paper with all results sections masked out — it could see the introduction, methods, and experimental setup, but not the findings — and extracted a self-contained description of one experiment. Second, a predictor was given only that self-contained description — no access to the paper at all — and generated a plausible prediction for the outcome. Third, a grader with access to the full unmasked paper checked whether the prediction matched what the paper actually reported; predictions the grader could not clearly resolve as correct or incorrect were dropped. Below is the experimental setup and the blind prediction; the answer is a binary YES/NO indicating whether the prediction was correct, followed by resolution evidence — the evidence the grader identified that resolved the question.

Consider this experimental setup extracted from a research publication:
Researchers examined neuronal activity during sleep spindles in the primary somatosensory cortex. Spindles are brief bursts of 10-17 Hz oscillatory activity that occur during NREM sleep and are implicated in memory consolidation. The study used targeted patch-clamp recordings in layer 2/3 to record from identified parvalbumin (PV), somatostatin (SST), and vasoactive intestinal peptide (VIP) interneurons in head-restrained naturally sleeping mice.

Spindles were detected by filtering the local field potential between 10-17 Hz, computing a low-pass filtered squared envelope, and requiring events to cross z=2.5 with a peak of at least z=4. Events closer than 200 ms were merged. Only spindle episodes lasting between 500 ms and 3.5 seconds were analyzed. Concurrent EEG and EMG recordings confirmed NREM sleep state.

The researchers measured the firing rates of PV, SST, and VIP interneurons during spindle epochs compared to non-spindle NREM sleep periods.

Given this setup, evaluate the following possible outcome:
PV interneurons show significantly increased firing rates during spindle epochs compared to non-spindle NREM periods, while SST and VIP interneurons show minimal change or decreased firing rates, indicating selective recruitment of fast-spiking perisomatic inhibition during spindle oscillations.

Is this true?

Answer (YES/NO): YES